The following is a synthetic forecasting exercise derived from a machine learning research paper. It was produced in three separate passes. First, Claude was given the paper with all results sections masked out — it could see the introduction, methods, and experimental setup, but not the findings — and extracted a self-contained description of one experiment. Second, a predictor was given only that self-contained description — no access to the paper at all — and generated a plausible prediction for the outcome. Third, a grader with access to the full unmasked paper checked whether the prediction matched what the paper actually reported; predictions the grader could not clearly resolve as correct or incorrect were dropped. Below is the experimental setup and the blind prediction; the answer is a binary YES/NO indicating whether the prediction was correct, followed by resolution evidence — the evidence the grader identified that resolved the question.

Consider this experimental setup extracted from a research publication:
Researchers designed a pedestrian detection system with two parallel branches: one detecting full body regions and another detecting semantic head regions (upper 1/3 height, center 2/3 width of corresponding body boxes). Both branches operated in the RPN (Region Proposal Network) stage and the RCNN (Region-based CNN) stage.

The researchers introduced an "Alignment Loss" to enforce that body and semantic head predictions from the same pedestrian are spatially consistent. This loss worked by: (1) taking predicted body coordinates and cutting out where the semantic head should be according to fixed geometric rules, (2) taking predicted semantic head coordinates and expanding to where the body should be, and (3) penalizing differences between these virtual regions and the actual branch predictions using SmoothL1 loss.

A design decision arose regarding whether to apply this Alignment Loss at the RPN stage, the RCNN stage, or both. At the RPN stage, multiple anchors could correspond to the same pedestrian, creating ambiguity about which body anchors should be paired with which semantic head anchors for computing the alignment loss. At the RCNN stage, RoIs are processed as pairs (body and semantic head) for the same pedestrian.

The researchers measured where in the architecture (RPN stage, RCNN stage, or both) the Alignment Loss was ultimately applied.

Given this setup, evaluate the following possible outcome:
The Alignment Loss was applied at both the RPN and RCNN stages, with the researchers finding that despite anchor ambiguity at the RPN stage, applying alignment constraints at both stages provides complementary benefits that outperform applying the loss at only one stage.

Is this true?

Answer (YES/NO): NO